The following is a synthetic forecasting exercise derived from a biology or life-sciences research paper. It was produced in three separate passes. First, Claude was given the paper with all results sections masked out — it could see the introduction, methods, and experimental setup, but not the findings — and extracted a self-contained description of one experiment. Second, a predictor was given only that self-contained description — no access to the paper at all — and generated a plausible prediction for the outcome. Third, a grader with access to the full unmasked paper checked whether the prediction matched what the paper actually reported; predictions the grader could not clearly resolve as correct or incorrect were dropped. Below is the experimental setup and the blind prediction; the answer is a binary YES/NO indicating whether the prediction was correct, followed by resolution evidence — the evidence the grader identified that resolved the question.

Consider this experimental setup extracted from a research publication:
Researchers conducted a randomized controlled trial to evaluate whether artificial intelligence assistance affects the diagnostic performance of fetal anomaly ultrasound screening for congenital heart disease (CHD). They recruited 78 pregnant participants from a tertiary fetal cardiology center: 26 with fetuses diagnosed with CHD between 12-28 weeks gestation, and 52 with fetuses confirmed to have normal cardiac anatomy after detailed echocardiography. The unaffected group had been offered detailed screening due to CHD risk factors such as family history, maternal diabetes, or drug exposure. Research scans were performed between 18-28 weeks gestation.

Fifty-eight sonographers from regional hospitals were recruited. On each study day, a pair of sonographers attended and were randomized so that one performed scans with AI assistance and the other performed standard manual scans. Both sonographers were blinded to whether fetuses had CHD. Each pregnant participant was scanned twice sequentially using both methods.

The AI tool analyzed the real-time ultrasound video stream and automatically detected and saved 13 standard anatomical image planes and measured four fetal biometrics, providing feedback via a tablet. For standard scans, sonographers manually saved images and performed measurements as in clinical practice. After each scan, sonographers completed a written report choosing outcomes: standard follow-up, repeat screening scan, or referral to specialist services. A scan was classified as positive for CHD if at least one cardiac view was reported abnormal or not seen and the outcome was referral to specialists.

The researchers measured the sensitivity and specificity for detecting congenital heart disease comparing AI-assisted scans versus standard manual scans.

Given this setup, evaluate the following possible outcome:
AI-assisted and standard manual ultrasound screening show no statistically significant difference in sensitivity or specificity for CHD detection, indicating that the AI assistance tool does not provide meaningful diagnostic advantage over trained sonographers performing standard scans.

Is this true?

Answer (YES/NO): NO